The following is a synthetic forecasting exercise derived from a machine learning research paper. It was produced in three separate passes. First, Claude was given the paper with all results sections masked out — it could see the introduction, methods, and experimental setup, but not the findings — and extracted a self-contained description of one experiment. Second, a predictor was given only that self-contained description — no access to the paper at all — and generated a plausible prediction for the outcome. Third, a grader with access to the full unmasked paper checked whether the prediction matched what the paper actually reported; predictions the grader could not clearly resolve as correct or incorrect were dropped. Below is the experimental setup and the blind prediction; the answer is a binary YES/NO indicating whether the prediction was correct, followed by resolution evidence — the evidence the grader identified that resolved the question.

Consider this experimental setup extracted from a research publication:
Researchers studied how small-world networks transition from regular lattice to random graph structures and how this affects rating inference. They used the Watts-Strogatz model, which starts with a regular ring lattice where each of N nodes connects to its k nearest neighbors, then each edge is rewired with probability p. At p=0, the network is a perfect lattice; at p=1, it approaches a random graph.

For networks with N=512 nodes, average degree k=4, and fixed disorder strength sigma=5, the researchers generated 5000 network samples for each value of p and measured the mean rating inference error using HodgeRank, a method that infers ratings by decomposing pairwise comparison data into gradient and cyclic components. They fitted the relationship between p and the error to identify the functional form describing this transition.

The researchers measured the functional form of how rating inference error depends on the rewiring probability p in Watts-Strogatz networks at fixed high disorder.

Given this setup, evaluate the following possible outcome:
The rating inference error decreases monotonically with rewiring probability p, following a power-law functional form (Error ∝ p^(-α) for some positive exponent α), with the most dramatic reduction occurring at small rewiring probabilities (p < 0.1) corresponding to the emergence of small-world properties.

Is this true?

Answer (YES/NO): NO